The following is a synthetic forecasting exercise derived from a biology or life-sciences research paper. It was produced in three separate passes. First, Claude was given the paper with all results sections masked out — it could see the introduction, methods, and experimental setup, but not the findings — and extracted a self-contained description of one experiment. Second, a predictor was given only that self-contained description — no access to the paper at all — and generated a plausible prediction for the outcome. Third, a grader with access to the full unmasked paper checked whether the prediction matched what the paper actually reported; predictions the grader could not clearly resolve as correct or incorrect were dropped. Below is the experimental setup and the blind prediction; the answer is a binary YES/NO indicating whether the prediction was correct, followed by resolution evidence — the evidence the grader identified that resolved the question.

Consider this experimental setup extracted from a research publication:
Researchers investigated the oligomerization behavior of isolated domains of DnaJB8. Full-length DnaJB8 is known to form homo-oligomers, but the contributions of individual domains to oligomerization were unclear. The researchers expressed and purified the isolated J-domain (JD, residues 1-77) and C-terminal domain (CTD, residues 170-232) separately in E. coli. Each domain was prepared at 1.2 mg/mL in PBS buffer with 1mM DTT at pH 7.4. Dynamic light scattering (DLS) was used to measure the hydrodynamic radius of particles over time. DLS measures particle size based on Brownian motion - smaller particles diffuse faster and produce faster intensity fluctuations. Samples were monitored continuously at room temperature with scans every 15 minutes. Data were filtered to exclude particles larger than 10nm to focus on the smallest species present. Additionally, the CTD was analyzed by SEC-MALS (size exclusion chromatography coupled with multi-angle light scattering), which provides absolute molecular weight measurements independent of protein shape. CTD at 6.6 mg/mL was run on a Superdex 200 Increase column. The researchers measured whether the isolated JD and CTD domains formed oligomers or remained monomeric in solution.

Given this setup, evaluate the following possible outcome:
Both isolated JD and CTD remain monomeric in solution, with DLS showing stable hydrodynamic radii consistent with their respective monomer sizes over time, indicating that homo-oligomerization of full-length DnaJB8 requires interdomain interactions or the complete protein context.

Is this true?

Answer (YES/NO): YES